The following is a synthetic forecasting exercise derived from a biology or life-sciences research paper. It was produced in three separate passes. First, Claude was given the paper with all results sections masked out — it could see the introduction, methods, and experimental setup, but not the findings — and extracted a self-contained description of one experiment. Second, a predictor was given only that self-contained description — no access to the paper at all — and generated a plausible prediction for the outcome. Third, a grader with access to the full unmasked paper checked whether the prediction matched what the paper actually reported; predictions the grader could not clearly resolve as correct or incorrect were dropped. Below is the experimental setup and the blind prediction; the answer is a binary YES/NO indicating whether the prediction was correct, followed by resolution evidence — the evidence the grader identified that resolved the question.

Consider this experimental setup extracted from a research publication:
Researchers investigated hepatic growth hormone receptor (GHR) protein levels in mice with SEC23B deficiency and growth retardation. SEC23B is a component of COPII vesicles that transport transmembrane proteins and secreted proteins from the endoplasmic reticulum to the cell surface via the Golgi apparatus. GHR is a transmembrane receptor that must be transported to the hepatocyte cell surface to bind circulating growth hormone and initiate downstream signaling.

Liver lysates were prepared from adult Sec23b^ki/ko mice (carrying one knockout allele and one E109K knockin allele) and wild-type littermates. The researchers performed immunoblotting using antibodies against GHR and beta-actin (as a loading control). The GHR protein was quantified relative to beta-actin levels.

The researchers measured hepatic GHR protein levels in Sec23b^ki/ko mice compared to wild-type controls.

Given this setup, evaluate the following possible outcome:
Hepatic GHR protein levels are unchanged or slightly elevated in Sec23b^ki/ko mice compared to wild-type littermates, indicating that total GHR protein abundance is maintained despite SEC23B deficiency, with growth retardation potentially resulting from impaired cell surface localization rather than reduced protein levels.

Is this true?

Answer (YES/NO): NO